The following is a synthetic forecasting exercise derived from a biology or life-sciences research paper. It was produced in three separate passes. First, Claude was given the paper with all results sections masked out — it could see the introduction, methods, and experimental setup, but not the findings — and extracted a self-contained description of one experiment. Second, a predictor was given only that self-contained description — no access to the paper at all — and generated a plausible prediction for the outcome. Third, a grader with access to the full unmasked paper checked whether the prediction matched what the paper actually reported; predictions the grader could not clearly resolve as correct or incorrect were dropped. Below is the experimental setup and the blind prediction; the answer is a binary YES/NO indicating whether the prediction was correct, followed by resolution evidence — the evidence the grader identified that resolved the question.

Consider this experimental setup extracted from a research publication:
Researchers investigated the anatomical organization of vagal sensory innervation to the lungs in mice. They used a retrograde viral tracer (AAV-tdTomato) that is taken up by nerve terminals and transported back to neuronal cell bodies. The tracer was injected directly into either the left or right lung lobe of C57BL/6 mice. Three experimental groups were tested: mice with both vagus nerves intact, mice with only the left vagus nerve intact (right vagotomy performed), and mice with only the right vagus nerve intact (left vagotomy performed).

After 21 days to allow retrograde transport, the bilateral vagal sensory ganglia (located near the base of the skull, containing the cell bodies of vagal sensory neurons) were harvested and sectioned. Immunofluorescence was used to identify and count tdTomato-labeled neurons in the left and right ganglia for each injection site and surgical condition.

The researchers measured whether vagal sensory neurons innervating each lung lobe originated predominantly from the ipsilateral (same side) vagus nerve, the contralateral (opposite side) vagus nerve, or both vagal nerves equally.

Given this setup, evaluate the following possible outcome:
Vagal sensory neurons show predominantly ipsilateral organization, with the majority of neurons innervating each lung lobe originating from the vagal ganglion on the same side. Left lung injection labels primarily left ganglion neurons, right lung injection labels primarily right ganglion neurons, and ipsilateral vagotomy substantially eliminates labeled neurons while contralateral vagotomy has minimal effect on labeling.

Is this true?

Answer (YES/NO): NO